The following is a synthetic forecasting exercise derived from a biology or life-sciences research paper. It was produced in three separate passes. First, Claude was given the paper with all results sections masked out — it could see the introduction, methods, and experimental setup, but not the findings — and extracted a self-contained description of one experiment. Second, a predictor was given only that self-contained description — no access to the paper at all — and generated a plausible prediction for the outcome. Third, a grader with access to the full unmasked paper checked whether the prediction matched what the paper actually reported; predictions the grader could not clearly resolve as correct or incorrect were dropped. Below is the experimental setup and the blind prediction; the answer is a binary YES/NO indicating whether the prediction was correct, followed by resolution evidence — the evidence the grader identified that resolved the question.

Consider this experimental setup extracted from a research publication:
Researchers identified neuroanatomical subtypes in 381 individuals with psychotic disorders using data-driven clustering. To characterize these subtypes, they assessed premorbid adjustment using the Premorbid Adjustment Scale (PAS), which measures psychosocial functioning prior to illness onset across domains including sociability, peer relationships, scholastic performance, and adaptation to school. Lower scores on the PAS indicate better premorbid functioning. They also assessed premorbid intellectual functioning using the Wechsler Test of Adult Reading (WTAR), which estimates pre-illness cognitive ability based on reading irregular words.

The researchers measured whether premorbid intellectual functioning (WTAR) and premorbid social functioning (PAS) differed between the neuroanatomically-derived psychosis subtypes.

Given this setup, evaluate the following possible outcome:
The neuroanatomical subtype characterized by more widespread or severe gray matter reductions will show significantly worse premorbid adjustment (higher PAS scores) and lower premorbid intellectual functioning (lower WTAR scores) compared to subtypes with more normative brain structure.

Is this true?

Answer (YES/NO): NO